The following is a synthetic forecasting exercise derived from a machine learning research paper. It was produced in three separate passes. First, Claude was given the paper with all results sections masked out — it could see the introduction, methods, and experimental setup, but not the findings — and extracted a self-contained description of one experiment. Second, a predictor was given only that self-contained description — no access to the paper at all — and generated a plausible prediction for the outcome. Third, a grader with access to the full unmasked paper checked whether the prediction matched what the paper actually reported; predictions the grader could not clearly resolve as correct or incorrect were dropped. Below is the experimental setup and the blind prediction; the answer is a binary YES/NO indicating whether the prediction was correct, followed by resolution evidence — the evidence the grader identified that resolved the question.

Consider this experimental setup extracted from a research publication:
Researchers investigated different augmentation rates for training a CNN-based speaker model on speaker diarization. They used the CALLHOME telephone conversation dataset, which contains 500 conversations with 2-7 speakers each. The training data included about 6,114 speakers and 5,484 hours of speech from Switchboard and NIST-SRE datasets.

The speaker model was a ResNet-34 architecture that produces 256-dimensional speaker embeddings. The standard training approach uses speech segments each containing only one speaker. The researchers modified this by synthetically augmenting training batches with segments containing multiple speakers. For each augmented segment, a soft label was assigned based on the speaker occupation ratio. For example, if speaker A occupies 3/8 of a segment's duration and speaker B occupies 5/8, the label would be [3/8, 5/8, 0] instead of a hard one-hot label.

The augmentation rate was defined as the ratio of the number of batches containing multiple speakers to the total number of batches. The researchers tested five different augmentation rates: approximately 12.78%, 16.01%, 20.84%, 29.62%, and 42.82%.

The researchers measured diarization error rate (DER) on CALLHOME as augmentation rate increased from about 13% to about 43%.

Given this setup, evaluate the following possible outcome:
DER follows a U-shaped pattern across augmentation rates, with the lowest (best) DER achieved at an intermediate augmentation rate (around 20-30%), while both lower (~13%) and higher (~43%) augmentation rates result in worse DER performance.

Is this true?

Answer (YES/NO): NO